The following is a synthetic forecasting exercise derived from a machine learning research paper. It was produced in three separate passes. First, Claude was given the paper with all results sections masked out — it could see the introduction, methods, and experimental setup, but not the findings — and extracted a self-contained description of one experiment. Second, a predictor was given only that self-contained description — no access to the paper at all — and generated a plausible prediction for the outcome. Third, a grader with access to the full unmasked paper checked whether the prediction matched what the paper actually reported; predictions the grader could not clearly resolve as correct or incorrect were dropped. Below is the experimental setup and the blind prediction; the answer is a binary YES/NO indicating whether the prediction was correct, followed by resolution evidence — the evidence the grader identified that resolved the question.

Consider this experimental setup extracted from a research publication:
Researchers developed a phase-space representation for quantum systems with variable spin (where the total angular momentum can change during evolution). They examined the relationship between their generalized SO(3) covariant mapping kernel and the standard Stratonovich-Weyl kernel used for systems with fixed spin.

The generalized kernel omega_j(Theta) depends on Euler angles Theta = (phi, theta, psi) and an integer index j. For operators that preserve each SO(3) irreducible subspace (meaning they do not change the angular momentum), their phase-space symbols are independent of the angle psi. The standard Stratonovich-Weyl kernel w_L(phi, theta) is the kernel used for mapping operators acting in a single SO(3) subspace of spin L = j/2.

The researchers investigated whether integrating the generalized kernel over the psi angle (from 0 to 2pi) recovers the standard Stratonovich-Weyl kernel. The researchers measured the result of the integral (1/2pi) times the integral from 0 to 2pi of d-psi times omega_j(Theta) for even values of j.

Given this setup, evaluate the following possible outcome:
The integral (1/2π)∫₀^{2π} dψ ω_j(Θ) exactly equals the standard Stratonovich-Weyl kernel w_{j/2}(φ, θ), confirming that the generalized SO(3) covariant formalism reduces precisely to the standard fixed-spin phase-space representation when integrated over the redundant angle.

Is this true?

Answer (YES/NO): YES